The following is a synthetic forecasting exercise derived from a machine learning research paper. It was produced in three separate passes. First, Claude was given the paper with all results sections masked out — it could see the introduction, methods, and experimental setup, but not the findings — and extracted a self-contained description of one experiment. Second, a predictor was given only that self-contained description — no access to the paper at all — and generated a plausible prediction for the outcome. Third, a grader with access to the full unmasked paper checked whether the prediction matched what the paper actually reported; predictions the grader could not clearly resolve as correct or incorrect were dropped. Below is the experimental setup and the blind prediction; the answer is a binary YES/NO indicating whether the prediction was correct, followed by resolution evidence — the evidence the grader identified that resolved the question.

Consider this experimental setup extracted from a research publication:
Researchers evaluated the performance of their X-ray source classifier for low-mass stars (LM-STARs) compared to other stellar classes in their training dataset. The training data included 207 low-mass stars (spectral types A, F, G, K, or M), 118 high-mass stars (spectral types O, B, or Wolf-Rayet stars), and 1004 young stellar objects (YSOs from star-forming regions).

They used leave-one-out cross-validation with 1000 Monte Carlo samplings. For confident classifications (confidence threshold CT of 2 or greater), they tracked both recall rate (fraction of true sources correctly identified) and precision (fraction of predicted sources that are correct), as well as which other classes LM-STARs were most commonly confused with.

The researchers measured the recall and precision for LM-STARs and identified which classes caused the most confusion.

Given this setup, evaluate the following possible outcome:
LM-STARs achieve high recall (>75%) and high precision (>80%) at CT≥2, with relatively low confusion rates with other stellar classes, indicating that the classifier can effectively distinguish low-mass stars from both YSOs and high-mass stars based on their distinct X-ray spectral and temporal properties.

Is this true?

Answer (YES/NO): YES